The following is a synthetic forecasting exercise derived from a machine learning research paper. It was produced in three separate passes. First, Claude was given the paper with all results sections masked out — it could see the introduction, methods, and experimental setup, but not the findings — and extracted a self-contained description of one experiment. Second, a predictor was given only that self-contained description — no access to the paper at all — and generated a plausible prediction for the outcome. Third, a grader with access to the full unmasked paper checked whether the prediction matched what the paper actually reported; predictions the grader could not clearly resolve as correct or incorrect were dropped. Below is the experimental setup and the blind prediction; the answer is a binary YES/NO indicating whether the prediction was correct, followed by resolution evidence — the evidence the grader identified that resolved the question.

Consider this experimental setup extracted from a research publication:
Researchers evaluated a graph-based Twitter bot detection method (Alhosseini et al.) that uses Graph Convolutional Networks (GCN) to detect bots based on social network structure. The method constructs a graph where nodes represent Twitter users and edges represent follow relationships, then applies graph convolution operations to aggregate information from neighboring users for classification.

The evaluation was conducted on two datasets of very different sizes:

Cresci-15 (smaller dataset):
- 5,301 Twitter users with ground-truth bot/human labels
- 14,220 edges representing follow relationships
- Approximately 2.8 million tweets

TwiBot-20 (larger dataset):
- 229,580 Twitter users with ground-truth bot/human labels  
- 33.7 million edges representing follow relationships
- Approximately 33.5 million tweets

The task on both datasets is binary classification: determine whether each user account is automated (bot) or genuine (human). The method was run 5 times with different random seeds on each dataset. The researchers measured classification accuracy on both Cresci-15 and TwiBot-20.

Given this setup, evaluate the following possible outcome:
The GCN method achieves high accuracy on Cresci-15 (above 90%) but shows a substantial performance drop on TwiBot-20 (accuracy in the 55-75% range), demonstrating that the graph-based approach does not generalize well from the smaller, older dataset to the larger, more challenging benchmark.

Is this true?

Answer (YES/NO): NO